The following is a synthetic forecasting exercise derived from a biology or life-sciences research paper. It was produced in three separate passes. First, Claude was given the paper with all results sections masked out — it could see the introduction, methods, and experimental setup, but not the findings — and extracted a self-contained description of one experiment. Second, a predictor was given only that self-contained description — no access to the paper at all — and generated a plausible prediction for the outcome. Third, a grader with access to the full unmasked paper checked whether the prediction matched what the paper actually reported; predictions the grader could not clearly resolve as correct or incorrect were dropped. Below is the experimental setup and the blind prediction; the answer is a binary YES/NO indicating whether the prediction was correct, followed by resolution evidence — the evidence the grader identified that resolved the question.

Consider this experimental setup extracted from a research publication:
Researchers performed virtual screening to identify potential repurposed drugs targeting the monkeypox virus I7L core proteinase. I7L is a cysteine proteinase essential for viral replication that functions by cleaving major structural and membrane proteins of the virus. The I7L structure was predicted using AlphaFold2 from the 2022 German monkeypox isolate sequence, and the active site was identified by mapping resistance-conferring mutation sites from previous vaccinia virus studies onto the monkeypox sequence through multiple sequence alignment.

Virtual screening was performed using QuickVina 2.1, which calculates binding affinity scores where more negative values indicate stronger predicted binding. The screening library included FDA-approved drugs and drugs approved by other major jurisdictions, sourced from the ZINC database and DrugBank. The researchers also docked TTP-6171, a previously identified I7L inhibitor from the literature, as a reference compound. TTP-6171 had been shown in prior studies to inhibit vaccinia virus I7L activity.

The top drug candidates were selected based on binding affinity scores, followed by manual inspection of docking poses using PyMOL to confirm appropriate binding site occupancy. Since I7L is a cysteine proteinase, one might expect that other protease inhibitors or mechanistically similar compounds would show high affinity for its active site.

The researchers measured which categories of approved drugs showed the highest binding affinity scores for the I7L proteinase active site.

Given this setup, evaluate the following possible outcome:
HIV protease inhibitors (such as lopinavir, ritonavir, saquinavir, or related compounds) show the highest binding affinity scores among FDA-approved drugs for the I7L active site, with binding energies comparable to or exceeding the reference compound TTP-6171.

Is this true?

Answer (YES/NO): NO